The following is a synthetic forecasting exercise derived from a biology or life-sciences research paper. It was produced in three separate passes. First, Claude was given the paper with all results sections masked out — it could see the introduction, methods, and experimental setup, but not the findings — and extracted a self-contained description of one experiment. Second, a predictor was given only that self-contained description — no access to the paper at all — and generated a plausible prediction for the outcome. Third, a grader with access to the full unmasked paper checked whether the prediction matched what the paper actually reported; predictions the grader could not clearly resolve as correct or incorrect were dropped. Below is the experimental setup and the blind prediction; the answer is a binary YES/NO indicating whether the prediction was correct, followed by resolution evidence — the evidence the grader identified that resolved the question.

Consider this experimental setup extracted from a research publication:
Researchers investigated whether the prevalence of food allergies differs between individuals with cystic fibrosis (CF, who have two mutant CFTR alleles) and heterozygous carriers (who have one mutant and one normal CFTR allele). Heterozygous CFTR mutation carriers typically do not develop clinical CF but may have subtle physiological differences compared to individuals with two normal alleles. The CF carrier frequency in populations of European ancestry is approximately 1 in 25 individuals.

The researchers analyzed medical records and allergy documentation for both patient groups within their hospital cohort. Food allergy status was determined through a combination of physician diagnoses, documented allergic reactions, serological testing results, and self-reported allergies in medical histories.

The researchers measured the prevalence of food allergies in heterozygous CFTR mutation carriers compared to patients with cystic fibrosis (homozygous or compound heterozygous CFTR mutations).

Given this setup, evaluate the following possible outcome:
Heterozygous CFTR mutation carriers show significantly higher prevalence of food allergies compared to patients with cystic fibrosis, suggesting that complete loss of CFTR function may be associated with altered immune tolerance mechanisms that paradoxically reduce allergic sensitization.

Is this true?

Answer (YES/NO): NO